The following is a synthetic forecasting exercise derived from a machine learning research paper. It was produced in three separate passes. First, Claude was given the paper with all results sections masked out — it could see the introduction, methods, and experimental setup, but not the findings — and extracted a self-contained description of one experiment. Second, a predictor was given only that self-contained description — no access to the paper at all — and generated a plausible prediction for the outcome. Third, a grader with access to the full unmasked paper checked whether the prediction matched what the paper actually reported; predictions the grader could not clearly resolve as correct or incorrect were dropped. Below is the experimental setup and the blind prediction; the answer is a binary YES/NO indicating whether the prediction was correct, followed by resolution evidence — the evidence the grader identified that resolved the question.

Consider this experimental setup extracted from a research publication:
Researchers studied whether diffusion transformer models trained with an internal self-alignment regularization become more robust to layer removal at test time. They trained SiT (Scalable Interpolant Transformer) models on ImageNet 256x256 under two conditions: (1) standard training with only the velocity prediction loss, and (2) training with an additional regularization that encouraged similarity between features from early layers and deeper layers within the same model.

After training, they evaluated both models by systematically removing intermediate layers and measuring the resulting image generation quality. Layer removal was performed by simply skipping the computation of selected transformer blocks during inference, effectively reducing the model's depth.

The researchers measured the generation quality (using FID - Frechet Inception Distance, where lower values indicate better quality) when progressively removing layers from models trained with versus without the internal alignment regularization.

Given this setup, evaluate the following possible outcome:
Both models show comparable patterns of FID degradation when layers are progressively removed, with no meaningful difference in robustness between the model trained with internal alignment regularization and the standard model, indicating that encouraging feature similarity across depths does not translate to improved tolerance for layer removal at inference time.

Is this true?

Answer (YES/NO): NO